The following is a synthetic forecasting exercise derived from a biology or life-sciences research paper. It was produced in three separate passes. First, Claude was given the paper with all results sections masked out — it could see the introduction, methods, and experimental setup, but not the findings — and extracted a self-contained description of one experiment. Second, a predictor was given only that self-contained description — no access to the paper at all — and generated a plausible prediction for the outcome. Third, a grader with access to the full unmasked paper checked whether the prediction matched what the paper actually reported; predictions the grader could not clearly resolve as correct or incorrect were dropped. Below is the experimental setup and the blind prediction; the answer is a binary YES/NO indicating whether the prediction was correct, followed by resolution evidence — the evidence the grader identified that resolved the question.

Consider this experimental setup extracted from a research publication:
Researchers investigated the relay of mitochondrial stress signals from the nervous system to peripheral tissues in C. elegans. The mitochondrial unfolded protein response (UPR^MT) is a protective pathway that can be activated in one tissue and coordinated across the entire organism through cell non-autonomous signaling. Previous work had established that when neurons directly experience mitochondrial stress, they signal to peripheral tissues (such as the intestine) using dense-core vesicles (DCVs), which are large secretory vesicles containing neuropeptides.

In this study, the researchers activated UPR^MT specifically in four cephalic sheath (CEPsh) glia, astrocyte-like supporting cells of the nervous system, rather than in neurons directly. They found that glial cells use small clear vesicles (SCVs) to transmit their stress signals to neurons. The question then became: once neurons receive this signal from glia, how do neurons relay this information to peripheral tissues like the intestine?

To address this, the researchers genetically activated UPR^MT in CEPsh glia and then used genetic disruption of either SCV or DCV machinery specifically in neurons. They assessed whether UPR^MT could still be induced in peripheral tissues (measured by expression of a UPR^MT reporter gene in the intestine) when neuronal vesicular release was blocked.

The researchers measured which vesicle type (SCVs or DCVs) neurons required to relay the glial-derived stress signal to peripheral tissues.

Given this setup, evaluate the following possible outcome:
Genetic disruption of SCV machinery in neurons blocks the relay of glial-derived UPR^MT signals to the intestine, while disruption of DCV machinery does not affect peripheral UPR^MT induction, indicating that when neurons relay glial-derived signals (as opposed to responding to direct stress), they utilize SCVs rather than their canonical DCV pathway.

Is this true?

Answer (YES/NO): NO